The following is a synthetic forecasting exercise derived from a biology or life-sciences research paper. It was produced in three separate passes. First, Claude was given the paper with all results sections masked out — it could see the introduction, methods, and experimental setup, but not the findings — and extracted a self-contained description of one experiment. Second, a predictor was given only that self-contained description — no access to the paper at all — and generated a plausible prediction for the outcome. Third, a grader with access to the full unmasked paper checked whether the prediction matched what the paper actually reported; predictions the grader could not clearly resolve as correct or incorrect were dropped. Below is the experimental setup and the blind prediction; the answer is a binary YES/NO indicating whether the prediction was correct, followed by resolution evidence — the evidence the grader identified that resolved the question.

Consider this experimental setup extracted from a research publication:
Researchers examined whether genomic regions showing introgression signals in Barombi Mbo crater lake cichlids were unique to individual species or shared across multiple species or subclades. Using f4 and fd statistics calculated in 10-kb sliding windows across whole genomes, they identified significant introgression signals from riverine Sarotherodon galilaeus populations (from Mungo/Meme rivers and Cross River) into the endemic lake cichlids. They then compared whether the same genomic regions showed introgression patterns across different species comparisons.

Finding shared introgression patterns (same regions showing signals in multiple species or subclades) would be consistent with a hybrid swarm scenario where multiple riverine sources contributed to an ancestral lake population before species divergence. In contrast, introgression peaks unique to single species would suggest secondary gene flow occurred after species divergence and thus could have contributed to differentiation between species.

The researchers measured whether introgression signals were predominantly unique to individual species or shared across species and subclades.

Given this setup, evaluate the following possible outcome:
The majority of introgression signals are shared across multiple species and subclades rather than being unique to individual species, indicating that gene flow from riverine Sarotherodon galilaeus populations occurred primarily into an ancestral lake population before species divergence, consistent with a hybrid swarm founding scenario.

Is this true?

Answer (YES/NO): YES